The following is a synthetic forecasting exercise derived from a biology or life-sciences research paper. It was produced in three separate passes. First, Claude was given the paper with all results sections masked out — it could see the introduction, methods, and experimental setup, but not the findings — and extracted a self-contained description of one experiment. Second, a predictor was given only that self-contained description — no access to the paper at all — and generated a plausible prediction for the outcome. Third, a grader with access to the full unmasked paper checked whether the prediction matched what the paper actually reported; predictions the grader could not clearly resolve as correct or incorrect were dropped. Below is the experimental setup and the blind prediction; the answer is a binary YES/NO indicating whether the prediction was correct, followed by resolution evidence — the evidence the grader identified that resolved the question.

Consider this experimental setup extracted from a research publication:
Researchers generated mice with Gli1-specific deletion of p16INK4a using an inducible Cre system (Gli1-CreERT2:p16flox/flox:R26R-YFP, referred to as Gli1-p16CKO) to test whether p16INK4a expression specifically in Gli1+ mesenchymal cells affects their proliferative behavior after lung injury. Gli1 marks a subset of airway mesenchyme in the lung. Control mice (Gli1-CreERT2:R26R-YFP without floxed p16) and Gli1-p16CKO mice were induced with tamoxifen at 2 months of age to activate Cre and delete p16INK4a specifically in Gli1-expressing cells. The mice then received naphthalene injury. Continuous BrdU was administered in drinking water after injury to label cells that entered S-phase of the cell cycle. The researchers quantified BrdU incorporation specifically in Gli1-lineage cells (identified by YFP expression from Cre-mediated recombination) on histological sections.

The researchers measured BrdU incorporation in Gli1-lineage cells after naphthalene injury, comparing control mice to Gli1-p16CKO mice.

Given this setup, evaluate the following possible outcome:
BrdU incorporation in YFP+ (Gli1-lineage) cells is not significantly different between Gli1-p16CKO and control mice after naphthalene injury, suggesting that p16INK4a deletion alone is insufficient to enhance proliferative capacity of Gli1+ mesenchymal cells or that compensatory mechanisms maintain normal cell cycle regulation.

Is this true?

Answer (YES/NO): NO